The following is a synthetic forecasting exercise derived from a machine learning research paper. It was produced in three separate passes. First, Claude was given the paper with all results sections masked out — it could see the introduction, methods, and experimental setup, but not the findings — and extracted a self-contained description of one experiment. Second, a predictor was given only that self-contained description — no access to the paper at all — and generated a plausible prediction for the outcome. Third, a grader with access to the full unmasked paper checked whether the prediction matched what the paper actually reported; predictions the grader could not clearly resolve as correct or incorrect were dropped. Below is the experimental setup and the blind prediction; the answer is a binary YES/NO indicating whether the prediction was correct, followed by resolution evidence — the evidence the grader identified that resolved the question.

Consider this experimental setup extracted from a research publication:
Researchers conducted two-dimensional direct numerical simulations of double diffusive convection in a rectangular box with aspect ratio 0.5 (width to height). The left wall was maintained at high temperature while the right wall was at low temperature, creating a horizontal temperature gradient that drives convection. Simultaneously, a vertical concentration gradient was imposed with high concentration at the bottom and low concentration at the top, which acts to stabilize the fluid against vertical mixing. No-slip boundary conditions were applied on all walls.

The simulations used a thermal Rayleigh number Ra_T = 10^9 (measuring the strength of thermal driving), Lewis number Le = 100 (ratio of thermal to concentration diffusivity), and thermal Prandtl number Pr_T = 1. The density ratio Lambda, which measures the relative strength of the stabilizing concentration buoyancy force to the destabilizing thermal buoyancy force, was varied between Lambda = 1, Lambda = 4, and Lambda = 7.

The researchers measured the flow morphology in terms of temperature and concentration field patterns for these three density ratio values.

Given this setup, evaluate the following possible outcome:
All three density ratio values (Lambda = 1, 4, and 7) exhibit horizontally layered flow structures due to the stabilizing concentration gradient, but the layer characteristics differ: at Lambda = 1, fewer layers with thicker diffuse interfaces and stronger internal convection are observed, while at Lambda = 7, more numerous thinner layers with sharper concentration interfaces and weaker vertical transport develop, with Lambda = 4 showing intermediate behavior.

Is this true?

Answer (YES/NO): NO